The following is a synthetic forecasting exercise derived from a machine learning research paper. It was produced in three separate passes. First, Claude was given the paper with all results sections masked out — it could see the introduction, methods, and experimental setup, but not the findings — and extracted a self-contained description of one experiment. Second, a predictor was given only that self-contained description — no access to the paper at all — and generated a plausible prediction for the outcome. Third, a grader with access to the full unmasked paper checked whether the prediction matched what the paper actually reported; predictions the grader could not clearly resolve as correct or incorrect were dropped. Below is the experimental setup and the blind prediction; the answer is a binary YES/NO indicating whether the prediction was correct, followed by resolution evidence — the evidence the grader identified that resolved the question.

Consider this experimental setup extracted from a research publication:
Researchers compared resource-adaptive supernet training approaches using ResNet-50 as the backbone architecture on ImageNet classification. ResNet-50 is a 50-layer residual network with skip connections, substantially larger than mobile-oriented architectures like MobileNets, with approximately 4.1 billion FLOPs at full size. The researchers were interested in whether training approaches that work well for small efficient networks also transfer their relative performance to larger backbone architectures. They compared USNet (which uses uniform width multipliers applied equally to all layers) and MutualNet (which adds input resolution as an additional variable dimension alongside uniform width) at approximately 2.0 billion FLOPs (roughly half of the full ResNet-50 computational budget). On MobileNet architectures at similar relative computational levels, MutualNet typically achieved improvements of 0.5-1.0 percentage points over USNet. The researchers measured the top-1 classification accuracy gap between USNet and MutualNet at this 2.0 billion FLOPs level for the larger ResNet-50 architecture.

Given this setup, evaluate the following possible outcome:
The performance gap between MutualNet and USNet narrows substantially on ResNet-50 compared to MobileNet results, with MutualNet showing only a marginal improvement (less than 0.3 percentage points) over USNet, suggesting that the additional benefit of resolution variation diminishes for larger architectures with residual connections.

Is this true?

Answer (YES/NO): NO